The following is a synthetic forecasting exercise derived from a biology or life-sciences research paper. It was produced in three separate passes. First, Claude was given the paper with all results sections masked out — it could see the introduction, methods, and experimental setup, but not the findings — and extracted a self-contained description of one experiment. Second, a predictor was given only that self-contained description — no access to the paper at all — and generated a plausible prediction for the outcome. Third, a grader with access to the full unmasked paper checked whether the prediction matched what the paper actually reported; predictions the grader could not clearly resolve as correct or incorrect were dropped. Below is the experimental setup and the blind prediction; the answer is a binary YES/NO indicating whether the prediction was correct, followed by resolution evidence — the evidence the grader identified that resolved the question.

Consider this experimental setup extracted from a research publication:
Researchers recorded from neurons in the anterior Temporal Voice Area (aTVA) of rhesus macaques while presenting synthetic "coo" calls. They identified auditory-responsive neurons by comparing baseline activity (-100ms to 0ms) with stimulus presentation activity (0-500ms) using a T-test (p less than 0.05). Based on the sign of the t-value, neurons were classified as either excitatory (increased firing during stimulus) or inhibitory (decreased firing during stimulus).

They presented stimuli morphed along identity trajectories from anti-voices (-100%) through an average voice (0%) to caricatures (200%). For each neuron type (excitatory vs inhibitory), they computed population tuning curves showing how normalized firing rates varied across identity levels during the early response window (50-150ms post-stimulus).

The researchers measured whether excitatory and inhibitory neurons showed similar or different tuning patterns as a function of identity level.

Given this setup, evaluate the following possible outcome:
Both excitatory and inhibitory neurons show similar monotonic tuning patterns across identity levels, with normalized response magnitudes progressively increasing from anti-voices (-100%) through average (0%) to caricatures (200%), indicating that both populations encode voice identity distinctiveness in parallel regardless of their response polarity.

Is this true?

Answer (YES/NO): NO